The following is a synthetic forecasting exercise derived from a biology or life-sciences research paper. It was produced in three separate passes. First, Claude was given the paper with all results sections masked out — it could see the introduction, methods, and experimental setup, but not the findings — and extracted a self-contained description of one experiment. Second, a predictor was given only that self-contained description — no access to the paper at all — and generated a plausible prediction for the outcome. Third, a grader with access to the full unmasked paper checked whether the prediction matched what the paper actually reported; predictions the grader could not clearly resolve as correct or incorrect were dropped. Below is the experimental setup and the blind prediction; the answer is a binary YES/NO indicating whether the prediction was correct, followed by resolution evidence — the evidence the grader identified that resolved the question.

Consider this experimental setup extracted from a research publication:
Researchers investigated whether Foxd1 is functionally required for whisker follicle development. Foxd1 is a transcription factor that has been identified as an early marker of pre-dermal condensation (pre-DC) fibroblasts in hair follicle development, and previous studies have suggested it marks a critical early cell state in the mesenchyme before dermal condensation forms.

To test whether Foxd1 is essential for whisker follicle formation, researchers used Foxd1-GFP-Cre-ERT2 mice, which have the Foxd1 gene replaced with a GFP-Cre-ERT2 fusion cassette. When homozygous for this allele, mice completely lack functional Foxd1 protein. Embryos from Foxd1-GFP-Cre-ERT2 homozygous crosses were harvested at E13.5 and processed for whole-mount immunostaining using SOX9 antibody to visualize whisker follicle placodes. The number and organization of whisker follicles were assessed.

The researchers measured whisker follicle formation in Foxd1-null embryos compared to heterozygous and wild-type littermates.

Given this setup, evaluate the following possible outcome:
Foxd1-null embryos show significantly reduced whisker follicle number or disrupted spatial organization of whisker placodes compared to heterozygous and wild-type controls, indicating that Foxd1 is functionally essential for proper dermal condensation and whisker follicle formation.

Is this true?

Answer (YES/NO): NO